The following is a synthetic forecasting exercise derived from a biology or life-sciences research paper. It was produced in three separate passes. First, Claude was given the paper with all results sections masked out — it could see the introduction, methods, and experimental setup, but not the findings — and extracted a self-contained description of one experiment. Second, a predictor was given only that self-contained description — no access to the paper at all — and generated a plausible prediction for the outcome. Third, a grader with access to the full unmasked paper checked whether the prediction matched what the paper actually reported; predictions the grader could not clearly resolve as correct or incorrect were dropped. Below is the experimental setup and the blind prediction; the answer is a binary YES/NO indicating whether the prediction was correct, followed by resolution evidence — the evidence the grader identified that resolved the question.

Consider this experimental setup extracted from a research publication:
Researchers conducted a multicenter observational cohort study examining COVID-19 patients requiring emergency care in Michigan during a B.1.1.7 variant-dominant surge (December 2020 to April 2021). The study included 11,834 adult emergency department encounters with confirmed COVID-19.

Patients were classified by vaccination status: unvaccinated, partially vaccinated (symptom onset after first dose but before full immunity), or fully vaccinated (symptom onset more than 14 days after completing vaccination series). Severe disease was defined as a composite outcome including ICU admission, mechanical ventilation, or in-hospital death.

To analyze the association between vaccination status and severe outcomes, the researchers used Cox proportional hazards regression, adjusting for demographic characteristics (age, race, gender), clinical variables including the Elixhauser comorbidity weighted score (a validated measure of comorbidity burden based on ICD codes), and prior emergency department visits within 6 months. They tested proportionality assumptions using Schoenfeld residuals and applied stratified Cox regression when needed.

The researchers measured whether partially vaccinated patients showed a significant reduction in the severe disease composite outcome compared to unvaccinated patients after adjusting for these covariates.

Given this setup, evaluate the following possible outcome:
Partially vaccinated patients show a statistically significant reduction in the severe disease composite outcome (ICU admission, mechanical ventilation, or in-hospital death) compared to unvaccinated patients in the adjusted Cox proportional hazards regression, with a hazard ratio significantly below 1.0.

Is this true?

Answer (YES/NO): NO